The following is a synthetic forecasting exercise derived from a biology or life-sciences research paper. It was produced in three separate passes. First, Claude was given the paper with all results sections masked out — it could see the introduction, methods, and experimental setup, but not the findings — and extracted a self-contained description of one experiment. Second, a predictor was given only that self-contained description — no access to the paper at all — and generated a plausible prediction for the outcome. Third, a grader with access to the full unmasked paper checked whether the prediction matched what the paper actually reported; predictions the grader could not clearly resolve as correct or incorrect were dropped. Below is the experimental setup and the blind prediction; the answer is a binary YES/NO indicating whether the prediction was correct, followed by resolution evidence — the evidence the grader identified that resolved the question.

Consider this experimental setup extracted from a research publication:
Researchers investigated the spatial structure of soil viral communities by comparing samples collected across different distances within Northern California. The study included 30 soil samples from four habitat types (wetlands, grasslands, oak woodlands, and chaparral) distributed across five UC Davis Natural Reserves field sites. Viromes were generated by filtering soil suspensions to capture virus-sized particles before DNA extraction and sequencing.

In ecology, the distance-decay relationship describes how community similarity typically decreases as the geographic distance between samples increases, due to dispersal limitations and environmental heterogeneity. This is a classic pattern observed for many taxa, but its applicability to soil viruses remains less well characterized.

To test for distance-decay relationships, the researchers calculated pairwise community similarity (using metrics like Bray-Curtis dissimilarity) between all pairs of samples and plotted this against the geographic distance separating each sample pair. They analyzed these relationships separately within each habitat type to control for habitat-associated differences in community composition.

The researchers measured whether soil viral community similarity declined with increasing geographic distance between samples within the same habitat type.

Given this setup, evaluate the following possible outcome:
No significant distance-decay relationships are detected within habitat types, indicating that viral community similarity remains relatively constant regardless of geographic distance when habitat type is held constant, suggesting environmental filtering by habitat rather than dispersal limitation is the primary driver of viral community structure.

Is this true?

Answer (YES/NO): NO